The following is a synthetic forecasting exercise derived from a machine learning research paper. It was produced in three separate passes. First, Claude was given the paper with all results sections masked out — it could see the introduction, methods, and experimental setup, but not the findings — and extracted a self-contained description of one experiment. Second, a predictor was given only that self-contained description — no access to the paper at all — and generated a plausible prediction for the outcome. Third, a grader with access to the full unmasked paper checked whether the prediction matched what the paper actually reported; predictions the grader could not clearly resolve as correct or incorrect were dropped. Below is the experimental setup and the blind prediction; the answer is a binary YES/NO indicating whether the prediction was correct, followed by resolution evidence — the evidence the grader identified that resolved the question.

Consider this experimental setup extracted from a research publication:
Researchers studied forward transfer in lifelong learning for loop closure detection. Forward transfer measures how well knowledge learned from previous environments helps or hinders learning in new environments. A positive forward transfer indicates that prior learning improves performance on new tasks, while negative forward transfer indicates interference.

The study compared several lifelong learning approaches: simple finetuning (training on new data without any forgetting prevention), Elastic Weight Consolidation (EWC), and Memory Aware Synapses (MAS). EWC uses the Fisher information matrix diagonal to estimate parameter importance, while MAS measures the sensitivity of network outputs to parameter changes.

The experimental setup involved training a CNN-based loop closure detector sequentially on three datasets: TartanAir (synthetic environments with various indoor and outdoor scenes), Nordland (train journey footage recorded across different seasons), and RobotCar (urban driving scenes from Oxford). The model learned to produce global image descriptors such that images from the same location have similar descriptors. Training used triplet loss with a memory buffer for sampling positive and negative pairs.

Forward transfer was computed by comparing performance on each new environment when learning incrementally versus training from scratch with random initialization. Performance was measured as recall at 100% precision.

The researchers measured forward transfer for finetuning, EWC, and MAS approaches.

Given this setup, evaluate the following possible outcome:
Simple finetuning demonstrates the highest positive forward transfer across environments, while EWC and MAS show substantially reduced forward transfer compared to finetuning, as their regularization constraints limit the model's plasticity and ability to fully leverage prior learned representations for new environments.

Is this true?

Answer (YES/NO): NO